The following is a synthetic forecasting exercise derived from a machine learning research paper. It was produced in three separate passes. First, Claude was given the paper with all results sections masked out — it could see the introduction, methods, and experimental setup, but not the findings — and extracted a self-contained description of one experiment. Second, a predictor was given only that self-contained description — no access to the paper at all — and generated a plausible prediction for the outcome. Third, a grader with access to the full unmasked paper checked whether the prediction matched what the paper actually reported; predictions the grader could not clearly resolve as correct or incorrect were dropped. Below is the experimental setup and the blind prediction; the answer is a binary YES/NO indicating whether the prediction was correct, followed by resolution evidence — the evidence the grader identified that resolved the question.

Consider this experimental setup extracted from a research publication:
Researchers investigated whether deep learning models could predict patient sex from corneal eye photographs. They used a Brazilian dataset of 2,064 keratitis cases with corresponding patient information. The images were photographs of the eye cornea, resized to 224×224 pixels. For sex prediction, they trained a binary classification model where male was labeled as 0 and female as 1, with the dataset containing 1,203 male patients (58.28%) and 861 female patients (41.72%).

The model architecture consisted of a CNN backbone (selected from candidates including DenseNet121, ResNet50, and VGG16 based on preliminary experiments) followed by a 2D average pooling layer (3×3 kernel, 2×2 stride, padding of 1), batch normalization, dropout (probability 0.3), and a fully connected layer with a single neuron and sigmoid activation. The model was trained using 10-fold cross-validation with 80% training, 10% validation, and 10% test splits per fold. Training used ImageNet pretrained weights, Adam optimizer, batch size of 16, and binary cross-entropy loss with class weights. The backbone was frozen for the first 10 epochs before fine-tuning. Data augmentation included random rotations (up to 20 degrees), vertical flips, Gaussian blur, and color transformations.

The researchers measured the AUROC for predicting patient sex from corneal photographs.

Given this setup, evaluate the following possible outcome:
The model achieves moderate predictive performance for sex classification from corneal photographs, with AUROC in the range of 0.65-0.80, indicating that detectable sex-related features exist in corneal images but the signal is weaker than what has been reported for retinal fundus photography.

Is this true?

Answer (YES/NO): NO